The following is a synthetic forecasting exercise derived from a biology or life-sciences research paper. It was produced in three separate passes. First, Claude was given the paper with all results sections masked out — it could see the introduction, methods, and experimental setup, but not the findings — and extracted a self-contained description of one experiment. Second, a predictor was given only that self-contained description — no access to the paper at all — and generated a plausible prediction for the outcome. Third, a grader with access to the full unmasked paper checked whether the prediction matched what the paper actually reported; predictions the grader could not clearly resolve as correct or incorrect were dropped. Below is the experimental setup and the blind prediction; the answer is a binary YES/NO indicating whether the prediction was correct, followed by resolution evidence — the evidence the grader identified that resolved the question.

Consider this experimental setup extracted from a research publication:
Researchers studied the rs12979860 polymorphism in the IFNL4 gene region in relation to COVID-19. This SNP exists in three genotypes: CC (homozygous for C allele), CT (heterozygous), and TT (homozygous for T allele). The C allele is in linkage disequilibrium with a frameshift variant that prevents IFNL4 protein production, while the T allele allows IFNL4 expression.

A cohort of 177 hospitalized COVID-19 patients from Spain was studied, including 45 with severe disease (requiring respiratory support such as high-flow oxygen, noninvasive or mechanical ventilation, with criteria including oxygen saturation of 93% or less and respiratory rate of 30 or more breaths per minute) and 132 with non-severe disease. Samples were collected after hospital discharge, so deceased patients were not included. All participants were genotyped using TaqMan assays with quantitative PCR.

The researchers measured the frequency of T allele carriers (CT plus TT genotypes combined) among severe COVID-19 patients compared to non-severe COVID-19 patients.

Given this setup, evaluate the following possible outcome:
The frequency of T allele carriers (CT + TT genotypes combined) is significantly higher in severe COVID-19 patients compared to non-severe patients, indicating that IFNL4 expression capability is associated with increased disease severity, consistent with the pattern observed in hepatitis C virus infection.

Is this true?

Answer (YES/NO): NO